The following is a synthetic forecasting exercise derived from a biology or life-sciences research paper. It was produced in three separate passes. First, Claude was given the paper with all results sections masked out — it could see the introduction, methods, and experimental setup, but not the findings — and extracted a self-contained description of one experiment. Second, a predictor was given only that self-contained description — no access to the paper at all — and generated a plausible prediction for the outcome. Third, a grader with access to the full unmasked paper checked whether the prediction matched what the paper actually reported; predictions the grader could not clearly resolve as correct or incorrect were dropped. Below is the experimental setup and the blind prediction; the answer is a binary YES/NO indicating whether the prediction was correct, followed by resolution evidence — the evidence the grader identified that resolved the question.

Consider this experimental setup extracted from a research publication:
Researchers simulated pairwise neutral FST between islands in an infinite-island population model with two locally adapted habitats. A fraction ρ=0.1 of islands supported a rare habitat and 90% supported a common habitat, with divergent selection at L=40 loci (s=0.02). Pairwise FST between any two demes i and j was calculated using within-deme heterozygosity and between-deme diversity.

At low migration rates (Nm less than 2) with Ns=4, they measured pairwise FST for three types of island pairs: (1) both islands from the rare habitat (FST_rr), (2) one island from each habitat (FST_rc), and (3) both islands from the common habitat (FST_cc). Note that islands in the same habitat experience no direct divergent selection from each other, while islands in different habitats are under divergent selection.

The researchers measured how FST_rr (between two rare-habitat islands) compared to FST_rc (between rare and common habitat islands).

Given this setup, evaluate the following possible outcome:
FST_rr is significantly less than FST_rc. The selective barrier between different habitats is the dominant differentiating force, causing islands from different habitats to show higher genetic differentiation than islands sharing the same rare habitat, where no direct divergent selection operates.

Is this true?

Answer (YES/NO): NO